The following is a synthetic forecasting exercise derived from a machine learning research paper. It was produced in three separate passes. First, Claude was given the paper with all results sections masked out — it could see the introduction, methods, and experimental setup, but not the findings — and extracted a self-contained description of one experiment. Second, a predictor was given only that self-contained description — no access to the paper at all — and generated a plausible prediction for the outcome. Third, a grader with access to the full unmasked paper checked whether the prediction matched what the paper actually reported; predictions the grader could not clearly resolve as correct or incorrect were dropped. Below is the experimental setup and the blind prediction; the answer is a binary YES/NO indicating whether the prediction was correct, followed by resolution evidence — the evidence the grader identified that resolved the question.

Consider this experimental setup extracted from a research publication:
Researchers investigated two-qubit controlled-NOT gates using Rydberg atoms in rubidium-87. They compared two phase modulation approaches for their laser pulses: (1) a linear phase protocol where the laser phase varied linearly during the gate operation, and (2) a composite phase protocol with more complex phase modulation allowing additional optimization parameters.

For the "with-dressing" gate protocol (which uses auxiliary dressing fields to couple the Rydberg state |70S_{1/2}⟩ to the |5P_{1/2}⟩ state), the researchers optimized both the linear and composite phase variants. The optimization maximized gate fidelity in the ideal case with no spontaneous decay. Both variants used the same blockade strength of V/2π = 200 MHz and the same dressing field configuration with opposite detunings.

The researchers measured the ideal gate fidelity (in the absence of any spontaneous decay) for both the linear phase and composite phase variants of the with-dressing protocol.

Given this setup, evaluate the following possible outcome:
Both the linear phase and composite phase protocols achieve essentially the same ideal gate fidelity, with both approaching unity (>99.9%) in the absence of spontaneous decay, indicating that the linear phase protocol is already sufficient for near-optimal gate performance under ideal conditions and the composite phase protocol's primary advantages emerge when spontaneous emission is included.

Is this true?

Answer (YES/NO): NO